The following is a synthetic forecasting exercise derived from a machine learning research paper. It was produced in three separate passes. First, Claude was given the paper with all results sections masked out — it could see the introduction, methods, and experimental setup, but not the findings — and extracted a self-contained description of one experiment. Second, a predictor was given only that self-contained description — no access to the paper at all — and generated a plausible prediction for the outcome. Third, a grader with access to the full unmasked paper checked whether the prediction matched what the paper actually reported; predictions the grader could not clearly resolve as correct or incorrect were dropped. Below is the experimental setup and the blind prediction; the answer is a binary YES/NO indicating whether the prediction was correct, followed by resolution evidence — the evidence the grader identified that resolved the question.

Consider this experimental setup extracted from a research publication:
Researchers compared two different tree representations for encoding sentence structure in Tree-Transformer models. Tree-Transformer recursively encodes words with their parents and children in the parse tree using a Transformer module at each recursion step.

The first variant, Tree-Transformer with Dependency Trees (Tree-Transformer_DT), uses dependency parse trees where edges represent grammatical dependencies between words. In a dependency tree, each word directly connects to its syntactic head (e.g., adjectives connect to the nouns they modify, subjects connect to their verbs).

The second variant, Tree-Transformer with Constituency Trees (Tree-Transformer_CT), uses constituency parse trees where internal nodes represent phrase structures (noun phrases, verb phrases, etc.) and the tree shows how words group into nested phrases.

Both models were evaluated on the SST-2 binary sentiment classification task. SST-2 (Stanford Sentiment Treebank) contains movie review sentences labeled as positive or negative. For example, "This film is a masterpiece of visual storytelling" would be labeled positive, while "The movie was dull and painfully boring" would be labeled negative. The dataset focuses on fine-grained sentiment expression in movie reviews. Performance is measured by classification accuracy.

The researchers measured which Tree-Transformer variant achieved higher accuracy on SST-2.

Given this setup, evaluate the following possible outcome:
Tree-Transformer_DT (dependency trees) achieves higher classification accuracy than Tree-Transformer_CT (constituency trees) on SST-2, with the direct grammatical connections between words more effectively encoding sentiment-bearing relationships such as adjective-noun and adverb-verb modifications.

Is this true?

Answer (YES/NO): NO